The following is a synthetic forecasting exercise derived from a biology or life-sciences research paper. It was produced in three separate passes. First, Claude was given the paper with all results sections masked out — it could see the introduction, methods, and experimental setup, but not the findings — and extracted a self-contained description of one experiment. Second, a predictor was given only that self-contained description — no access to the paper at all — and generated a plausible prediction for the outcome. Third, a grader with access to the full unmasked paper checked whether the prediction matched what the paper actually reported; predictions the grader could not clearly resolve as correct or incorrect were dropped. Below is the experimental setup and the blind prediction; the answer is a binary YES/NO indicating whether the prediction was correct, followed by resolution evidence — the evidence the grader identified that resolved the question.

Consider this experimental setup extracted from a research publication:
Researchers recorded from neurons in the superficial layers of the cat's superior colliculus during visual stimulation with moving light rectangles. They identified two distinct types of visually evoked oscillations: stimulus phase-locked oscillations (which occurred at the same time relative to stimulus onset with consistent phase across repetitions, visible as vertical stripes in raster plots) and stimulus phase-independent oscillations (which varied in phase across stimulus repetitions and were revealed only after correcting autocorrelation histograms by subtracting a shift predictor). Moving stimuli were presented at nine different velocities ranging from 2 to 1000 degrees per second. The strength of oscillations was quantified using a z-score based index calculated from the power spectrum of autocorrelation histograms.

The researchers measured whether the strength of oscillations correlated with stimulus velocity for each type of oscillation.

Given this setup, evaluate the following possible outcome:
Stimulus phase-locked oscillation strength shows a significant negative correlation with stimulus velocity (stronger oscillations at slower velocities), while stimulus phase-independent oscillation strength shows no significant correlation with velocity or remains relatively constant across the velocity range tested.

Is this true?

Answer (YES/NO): NO